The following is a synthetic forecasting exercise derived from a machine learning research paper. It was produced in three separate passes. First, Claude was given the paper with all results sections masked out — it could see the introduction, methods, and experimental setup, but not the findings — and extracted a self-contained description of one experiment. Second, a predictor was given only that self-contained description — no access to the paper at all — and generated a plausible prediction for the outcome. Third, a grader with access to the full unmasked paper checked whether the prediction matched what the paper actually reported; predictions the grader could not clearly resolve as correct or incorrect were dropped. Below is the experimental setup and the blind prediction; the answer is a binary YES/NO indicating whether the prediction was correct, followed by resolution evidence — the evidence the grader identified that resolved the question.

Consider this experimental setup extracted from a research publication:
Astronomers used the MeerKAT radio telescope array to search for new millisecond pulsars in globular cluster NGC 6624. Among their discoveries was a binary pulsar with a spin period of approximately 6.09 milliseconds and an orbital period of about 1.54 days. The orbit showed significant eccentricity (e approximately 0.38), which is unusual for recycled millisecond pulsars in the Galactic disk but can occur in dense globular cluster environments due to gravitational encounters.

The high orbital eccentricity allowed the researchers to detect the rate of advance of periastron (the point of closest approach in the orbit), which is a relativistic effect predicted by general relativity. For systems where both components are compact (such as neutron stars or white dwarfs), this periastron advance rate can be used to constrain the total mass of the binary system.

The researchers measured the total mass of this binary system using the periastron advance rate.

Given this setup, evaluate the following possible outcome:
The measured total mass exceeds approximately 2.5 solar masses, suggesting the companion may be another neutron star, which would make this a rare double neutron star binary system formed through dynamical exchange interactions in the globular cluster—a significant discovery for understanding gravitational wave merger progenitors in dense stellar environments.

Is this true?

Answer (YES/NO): NO